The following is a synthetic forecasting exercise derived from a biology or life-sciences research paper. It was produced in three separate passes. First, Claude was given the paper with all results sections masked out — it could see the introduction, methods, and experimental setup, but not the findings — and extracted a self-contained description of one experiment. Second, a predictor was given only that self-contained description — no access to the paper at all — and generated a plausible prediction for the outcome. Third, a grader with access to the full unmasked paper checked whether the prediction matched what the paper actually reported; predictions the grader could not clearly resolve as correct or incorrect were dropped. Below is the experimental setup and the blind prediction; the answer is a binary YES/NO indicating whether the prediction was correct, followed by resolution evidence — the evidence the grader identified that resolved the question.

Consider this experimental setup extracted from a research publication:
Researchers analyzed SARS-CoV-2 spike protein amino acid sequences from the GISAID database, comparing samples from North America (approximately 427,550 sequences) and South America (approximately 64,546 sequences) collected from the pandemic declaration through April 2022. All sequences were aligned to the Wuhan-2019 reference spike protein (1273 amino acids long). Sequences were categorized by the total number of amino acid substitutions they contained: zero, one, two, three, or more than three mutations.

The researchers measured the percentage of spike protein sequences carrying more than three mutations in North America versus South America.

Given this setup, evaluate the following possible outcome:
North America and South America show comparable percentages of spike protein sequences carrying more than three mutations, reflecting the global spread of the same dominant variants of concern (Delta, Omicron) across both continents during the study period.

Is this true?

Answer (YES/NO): NO